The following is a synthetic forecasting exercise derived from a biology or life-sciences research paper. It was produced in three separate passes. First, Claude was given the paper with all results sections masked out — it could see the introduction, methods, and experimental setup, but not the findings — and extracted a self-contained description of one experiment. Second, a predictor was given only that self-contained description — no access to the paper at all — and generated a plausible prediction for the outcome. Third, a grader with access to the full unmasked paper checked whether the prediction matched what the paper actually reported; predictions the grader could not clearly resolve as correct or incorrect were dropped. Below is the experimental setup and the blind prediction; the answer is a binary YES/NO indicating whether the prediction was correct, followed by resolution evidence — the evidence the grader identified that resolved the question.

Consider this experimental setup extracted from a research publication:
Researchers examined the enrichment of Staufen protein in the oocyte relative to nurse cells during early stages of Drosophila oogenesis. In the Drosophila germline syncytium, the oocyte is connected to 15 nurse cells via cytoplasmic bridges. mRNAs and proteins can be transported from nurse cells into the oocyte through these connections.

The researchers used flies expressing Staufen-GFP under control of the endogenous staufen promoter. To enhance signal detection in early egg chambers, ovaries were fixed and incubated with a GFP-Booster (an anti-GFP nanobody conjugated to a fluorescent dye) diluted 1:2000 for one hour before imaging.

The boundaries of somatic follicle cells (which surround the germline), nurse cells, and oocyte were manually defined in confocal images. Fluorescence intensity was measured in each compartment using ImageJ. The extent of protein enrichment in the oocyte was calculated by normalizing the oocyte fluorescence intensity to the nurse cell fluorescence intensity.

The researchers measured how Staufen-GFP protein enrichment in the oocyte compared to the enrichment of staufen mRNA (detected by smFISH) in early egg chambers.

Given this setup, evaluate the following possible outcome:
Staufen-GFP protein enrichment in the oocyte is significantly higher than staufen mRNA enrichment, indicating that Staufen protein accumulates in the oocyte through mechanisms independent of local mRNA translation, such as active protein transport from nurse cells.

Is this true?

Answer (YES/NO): NO